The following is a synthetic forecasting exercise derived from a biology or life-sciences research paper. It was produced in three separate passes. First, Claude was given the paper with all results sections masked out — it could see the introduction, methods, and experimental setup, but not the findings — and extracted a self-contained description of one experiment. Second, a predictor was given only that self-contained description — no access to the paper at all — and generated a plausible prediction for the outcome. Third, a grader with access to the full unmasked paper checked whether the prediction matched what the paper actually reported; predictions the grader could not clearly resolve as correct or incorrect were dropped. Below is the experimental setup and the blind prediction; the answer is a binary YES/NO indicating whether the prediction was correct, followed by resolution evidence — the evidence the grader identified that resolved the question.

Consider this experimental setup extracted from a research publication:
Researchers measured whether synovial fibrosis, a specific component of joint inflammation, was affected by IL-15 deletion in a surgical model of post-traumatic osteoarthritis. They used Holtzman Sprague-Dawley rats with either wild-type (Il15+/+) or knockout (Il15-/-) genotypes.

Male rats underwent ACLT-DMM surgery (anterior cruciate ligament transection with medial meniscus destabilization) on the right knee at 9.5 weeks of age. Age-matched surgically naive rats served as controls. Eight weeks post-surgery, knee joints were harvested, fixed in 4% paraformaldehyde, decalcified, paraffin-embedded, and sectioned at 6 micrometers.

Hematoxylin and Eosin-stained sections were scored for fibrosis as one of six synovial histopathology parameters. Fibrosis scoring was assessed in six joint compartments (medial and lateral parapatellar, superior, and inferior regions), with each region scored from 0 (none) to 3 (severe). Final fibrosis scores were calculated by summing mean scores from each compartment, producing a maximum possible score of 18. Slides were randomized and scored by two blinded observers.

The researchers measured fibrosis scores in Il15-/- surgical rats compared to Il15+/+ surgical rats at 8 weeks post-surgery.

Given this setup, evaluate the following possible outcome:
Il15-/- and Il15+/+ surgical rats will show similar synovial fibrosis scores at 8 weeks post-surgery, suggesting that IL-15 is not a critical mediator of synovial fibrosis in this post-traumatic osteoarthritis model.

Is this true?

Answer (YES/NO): YES